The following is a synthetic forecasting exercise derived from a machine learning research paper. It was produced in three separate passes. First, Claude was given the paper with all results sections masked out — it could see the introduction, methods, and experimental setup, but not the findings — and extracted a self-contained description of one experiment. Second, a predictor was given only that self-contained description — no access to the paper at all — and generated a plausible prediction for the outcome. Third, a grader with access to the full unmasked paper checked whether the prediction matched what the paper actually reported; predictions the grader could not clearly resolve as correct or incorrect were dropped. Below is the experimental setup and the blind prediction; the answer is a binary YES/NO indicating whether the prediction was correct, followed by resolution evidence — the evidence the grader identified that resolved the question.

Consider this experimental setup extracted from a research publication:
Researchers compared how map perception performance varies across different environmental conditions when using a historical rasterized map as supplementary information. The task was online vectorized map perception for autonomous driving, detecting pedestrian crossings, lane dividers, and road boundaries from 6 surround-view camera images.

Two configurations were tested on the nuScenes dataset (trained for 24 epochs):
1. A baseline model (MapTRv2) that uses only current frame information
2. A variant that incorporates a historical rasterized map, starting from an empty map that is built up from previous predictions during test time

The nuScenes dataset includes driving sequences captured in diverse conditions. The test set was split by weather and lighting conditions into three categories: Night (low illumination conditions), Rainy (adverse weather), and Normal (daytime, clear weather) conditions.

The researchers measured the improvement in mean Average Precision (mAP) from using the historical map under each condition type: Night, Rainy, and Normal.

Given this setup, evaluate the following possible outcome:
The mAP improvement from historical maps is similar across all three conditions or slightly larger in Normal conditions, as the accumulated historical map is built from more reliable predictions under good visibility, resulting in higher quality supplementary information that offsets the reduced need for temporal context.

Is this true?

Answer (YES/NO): NO